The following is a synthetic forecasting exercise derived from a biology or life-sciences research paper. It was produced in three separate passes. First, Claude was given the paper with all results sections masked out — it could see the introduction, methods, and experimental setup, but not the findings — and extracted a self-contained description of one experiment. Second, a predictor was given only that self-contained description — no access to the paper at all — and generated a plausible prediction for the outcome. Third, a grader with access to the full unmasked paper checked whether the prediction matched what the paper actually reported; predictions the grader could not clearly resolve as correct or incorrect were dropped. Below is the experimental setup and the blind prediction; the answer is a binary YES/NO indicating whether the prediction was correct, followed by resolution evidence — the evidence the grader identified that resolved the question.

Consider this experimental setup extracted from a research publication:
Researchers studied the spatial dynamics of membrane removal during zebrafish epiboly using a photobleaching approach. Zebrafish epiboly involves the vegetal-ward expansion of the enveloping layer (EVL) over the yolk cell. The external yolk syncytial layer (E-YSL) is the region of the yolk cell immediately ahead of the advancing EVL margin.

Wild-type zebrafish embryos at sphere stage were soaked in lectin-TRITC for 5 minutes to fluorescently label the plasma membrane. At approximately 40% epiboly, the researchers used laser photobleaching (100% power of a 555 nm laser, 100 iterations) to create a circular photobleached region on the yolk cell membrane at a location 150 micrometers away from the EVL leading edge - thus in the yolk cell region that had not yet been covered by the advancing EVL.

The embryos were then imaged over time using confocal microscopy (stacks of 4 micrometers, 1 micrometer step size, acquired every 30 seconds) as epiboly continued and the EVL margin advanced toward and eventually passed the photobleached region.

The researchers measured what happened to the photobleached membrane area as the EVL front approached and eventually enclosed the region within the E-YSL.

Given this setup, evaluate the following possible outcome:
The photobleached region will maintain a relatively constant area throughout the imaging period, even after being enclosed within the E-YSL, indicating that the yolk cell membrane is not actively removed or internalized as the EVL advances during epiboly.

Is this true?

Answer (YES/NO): NO